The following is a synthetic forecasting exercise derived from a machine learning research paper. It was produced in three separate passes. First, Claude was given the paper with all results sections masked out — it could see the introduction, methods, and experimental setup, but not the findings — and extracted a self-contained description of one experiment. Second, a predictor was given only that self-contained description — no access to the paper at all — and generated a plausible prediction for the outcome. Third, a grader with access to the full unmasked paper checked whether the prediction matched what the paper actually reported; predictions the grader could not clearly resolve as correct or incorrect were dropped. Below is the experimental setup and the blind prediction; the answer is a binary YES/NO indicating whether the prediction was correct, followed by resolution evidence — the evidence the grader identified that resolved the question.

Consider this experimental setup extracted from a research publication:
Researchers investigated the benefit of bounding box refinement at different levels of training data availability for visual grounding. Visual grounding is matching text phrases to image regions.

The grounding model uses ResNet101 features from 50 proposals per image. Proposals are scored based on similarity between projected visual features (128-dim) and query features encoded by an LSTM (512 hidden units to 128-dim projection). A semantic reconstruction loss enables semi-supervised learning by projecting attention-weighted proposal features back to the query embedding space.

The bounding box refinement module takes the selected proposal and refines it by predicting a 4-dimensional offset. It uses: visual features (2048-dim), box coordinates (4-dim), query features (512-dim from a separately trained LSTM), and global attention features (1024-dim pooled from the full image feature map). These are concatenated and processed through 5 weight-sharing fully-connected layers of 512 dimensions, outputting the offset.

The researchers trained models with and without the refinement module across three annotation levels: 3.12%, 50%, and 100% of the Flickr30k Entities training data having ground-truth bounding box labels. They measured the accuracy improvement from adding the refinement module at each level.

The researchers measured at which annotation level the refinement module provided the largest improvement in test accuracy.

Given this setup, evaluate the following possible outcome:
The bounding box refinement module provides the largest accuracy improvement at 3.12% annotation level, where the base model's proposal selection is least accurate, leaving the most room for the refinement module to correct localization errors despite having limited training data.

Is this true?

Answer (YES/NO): NO